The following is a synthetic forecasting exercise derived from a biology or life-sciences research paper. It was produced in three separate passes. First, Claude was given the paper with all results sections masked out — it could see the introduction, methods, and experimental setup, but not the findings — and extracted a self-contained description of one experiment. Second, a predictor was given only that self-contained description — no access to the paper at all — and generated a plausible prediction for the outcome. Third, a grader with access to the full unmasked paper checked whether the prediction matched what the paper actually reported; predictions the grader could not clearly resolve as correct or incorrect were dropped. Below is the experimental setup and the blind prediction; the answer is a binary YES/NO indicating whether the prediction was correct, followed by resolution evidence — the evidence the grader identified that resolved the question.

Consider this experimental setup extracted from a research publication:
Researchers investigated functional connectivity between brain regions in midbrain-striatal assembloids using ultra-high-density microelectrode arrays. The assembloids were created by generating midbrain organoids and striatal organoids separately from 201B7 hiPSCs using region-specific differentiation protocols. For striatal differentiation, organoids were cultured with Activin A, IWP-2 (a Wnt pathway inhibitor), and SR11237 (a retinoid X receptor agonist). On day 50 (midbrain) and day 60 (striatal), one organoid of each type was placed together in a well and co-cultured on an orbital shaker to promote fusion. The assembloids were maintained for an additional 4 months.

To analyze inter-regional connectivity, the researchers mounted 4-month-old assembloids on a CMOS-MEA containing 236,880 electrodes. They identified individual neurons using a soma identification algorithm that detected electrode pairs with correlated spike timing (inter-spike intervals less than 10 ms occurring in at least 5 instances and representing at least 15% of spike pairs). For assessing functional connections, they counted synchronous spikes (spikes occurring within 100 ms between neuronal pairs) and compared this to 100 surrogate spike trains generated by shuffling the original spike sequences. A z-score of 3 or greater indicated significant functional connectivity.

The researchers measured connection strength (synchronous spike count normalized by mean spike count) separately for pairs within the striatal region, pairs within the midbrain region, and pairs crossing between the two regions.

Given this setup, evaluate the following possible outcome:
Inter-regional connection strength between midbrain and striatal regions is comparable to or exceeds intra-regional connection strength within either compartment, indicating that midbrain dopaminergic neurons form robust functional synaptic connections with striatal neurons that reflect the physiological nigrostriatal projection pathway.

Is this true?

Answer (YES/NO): NO